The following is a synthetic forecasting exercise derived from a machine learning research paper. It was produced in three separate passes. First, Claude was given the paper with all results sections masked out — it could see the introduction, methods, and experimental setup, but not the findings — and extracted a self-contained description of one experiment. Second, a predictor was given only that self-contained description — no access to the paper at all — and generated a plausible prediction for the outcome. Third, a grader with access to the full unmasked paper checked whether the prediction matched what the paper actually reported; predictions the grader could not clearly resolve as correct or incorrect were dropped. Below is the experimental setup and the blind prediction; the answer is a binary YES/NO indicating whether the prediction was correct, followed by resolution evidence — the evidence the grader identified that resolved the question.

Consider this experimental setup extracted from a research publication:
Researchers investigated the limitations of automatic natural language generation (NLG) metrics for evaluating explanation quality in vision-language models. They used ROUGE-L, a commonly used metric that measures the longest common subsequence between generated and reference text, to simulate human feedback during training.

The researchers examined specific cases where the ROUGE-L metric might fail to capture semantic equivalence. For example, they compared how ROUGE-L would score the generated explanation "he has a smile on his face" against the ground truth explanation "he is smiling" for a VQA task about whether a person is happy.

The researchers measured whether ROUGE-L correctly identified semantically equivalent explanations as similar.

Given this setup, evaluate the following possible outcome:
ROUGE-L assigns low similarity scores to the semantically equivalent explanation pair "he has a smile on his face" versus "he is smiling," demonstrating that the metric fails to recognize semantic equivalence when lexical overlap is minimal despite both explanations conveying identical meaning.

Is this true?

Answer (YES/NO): YES